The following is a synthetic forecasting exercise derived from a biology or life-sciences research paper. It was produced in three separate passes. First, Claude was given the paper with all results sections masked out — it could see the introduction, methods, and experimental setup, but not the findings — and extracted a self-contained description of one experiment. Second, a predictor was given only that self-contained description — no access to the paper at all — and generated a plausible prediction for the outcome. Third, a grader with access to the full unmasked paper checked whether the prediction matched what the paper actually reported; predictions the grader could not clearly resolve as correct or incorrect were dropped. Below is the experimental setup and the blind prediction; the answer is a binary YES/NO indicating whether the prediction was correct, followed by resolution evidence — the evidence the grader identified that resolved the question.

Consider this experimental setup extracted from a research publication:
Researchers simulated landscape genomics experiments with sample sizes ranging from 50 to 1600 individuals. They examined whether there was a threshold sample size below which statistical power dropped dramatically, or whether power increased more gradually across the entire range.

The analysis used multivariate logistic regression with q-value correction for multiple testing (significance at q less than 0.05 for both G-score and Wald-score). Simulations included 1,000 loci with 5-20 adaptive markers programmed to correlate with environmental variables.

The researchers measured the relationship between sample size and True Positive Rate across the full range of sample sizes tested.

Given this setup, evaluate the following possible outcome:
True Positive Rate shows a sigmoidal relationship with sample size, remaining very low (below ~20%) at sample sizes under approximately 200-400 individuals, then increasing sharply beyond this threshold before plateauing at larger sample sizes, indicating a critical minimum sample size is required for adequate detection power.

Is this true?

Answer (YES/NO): YES